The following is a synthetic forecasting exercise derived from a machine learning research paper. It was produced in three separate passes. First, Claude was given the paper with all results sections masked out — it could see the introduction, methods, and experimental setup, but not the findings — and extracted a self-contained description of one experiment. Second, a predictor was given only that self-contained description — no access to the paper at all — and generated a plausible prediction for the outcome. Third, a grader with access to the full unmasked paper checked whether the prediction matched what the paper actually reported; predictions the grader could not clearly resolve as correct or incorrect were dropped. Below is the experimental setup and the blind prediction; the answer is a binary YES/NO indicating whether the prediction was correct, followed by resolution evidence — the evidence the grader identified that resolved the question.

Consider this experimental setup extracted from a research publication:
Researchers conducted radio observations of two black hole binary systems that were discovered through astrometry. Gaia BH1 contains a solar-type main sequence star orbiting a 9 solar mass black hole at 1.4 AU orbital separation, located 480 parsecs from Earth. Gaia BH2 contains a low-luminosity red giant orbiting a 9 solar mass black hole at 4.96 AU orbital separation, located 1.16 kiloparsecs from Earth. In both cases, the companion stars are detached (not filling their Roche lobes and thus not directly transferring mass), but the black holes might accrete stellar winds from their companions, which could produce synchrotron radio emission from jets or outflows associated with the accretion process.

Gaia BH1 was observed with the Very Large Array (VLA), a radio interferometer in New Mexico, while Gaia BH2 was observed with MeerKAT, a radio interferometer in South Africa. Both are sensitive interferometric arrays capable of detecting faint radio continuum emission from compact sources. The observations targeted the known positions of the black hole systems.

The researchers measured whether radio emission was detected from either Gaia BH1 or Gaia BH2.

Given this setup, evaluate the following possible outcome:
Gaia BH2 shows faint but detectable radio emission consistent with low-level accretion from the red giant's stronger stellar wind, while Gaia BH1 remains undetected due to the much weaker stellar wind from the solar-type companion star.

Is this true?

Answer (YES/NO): NO